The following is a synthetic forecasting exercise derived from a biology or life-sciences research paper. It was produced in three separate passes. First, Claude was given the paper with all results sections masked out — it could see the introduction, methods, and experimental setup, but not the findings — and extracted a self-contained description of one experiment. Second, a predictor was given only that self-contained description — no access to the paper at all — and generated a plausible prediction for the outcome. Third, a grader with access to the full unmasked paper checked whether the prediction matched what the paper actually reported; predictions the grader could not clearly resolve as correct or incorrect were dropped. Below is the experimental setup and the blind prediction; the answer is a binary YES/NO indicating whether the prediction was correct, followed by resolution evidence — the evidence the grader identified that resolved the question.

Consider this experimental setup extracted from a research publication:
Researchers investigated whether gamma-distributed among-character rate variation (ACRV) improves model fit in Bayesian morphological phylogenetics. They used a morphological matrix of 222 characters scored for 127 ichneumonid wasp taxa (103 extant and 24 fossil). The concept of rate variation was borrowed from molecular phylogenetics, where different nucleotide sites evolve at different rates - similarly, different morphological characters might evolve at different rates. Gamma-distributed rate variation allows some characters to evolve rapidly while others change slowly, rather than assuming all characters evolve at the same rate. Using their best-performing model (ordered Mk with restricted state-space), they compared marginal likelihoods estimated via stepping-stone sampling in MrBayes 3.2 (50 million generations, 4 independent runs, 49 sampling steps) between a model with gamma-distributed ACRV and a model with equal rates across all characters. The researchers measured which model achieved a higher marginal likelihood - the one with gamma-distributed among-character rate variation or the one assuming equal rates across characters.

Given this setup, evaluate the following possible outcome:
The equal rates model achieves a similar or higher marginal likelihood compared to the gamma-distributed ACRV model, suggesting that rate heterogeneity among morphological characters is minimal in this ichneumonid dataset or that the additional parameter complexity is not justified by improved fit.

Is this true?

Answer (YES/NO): NO